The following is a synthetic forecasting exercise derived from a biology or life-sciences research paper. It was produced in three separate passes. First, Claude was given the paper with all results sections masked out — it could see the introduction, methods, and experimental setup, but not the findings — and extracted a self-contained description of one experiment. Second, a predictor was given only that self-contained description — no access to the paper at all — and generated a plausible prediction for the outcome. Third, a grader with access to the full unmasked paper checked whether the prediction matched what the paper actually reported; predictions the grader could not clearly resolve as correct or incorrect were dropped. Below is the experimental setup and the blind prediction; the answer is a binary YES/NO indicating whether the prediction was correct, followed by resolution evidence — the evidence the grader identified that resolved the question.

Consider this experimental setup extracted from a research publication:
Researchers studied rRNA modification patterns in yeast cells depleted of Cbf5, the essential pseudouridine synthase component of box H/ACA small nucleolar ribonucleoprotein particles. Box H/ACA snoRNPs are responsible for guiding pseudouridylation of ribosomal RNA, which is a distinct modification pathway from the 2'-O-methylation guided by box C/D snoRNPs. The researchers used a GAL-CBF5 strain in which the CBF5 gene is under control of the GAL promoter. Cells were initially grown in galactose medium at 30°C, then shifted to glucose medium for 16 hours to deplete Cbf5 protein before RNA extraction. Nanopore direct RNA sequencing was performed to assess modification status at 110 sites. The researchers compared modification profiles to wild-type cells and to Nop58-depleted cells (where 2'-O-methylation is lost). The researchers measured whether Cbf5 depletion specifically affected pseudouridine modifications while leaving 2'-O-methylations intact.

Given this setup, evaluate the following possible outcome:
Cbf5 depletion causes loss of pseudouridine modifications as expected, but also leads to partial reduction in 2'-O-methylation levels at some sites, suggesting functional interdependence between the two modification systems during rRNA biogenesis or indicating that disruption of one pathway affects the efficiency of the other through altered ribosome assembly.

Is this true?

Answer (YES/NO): YES